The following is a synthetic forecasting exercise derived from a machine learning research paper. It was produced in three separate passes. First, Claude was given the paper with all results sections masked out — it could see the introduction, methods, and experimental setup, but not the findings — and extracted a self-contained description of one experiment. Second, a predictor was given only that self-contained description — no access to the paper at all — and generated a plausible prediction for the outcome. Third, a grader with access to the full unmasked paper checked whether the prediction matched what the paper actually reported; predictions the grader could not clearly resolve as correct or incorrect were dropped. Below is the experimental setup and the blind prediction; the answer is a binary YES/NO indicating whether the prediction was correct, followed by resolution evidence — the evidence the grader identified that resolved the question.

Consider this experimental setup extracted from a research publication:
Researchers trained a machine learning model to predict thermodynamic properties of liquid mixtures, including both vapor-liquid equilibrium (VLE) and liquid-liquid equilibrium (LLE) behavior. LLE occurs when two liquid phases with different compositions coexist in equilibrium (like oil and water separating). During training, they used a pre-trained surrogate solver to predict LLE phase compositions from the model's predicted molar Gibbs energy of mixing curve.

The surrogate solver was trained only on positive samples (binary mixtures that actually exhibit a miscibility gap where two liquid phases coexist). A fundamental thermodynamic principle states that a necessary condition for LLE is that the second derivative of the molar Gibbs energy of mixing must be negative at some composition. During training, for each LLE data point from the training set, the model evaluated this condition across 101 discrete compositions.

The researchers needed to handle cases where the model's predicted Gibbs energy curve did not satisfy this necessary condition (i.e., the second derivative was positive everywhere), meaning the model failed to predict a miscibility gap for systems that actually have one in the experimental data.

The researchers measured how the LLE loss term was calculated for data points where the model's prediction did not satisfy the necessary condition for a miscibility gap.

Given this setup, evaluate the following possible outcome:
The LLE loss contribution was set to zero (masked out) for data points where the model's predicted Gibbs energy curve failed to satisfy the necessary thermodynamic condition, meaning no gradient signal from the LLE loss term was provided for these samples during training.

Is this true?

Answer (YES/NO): YES